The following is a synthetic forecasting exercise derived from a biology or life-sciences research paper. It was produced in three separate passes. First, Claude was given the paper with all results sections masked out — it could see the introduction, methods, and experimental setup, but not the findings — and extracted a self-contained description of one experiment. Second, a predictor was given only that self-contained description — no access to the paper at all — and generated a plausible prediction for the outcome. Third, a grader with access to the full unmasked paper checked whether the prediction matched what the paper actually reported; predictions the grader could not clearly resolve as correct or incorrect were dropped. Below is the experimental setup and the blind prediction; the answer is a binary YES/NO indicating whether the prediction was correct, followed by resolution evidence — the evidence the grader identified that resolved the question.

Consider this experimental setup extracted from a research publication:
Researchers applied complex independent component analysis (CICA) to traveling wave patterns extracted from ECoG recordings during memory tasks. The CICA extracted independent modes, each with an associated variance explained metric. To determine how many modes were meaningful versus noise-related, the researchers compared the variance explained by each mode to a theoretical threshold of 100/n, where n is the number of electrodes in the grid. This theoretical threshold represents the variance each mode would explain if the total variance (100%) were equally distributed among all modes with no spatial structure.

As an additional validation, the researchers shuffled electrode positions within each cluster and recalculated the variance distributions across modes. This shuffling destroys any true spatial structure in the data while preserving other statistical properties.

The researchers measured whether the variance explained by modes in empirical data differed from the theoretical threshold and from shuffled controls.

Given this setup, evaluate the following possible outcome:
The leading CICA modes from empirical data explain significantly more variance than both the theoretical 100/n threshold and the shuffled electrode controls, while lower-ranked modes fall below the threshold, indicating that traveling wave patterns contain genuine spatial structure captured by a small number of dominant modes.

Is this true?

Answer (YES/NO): YES